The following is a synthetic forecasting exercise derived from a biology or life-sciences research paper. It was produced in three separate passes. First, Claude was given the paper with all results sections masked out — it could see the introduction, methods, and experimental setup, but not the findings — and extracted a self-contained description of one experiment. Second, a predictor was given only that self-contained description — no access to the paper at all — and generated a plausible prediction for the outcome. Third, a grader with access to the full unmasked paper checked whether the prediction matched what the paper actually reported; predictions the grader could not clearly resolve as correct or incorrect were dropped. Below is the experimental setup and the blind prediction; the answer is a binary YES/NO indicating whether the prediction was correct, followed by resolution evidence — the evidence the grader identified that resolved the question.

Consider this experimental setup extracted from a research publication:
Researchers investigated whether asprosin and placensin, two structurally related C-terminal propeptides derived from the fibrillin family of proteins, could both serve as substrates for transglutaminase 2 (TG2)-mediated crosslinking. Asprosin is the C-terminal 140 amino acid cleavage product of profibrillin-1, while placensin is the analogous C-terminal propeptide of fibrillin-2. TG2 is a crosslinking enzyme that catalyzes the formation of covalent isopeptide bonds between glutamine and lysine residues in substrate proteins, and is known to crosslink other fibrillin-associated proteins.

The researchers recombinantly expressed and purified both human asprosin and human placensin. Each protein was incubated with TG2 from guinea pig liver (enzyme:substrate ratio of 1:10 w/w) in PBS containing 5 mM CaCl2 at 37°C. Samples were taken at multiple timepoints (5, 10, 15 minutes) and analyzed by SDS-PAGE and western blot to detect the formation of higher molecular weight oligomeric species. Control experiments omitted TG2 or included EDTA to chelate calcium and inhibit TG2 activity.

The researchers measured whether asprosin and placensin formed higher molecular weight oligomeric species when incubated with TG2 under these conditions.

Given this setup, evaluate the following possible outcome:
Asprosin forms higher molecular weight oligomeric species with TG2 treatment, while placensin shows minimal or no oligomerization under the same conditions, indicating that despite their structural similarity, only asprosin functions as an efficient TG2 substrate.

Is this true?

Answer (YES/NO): NO